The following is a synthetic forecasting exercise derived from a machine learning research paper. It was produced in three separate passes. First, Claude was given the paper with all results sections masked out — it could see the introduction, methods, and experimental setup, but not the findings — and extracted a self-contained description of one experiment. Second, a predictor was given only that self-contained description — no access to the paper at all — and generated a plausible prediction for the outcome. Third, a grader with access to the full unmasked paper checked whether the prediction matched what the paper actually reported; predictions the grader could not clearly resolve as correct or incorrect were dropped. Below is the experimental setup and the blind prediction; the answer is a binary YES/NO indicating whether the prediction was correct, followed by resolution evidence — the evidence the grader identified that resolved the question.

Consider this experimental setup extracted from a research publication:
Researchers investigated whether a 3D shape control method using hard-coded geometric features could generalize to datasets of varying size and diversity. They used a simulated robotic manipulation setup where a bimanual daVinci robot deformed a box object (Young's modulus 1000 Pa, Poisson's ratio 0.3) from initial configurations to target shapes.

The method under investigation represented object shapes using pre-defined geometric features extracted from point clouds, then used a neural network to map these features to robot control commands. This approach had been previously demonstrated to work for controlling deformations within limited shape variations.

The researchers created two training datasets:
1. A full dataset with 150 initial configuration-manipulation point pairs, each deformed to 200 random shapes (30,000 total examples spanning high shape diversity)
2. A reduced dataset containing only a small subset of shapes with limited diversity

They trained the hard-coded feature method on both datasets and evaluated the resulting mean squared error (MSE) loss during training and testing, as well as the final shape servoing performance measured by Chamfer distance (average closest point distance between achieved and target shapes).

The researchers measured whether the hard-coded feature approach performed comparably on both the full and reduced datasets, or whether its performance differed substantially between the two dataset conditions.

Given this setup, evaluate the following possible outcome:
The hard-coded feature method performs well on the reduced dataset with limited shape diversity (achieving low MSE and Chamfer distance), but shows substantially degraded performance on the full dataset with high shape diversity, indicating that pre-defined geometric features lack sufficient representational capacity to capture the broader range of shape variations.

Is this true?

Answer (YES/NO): YES